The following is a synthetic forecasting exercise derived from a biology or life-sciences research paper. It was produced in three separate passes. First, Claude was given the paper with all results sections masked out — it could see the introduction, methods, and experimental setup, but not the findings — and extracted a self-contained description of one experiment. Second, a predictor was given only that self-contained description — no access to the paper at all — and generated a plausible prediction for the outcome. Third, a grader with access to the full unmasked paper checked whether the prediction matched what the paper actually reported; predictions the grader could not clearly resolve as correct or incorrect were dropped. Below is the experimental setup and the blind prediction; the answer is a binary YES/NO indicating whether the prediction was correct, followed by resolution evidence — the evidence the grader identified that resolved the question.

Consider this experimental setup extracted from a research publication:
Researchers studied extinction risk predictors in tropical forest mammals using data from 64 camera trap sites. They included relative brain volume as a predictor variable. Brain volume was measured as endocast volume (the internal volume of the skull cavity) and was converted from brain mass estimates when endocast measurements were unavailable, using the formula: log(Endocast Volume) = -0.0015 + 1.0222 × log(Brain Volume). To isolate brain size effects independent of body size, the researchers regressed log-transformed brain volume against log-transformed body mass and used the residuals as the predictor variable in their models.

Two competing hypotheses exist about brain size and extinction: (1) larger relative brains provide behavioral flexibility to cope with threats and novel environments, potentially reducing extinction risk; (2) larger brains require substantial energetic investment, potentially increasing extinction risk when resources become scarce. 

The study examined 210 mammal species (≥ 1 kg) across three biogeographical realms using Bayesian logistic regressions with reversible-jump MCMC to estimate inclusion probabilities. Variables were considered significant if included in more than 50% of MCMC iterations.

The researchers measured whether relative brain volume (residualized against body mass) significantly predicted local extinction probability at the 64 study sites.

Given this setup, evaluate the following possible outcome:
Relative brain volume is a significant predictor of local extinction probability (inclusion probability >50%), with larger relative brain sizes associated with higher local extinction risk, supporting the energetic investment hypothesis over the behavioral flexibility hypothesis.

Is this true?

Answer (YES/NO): NO